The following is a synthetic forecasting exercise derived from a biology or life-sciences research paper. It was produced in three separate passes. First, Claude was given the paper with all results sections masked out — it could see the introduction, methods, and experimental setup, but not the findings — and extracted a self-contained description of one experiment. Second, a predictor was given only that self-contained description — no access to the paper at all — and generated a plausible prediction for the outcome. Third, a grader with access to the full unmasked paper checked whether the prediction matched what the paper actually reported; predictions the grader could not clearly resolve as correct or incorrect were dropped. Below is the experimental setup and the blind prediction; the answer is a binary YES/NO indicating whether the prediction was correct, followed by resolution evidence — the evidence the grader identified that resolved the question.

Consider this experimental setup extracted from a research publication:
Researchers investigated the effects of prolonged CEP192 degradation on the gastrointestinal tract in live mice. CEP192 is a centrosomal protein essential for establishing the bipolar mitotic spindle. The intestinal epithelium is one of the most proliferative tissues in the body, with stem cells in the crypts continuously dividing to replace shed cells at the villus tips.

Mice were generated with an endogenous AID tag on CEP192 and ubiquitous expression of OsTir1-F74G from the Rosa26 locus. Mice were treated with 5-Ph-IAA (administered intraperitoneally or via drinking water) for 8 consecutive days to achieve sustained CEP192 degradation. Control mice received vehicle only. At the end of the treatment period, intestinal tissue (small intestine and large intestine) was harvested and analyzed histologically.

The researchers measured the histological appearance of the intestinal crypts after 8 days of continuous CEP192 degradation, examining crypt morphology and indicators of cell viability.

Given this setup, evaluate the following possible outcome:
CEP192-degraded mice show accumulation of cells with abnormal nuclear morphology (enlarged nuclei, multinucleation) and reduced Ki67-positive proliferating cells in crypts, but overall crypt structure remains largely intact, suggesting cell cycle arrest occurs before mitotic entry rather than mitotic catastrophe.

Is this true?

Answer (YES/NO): NO